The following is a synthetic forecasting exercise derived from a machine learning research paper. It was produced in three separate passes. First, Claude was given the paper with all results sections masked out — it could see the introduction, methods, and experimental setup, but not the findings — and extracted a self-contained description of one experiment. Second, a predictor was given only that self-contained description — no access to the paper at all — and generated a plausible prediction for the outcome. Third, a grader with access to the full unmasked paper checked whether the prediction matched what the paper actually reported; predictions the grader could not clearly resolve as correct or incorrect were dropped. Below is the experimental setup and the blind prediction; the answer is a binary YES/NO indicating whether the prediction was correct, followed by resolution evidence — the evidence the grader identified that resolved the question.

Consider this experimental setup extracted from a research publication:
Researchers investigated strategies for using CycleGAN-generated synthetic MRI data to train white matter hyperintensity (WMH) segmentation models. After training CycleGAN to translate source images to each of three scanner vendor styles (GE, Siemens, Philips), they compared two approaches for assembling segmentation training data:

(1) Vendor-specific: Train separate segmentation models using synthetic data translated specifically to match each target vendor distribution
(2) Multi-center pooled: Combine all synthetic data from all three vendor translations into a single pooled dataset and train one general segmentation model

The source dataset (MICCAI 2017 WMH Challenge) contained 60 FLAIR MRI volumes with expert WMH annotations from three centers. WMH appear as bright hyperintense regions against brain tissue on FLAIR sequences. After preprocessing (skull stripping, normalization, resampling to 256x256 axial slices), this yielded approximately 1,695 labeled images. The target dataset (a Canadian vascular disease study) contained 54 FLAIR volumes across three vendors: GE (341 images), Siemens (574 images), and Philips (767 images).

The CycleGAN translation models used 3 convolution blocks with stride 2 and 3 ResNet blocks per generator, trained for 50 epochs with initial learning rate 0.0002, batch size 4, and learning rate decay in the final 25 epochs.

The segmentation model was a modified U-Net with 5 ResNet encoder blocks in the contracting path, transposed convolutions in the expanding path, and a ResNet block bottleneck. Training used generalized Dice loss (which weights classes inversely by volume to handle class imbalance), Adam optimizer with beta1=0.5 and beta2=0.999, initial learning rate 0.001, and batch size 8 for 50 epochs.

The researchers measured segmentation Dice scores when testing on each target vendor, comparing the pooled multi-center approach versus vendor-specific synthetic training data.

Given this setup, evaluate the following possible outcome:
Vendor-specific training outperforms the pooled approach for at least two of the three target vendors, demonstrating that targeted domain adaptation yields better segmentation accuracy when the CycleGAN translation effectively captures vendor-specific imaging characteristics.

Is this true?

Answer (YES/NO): NO